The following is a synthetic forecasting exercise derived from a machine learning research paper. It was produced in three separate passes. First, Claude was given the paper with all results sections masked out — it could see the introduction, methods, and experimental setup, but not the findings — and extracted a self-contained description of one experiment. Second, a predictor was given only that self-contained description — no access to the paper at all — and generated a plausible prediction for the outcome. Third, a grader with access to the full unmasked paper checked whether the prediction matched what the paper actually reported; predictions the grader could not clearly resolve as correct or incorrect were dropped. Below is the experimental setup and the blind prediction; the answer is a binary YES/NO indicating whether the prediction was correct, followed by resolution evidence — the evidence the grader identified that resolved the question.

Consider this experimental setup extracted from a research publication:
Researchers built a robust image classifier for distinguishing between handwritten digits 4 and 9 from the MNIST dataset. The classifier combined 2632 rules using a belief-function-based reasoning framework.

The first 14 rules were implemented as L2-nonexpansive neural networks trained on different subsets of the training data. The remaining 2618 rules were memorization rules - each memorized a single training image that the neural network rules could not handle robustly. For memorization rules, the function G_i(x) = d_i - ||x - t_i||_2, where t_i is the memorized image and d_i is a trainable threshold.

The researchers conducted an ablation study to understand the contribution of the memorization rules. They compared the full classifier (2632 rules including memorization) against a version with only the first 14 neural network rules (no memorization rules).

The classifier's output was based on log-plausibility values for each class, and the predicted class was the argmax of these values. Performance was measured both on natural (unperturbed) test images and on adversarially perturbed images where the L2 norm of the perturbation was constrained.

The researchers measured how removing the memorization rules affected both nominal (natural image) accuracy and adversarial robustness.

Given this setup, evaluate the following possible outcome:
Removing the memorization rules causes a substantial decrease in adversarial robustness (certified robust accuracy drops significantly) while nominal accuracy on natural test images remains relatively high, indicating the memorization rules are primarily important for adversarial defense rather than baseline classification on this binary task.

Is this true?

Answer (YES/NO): NO